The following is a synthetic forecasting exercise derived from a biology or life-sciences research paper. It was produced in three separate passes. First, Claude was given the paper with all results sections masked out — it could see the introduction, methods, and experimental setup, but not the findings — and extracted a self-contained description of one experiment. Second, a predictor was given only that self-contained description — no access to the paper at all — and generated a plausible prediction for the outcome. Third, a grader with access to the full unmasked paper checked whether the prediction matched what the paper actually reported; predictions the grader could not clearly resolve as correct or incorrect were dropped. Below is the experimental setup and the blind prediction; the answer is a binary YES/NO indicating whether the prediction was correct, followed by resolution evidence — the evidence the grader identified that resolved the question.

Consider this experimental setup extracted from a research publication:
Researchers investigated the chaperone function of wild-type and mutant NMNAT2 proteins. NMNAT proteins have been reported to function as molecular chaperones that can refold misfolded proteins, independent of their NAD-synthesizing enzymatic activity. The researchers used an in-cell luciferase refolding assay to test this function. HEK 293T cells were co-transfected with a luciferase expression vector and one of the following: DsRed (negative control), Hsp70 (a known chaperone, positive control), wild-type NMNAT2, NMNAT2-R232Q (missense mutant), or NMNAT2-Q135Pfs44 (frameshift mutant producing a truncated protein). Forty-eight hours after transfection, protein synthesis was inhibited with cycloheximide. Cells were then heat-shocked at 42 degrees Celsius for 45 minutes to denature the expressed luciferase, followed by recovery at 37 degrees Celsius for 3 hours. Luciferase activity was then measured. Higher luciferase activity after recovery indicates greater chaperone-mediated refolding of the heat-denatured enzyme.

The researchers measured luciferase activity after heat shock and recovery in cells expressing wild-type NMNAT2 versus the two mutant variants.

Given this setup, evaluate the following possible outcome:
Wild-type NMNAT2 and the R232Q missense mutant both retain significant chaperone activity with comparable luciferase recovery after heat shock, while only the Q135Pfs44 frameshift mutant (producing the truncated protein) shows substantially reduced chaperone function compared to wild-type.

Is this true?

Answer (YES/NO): NO